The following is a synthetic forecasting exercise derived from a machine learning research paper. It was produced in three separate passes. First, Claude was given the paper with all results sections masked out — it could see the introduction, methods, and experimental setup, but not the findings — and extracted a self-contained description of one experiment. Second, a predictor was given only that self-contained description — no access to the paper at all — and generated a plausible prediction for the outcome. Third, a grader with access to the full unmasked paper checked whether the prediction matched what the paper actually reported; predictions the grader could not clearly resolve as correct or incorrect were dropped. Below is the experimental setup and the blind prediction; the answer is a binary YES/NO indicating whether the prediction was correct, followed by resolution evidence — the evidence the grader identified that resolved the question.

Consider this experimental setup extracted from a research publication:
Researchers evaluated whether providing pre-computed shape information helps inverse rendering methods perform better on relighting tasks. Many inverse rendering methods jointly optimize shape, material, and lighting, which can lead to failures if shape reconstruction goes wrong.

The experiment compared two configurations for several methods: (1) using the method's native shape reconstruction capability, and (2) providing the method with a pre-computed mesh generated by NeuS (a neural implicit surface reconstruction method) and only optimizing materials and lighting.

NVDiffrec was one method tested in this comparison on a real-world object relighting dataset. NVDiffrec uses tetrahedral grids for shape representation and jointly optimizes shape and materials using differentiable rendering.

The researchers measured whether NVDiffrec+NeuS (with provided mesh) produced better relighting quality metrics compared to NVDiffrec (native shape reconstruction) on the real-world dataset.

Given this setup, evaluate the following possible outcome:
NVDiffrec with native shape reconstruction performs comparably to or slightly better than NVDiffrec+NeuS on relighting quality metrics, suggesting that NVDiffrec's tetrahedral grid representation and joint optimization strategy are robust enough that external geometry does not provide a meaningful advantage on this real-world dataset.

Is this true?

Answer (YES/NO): NO